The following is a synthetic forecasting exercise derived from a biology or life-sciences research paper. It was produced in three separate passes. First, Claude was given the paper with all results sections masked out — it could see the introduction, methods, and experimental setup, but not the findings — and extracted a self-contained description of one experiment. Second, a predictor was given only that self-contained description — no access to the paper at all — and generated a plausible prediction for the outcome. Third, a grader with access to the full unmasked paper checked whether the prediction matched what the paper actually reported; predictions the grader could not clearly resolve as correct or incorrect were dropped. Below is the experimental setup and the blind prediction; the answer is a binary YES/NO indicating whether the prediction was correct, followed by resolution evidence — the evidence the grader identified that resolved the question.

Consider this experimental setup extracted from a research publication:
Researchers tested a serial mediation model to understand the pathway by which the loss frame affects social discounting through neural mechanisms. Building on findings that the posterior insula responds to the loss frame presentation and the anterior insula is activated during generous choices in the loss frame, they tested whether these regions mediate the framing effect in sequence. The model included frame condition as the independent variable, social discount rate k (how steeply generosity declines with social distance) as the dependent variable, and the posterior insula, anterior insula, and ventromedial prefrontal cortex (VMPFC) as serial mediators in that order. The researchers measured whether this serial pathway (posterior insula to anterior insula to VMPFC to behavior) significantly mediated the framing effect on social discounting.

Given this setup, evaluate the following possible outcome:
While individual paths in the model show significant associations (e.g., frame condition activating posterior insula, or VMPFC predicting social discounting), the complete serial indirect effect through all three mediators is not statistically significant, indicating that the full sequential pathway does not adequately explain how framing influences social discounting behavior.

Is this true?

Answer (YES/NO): NO